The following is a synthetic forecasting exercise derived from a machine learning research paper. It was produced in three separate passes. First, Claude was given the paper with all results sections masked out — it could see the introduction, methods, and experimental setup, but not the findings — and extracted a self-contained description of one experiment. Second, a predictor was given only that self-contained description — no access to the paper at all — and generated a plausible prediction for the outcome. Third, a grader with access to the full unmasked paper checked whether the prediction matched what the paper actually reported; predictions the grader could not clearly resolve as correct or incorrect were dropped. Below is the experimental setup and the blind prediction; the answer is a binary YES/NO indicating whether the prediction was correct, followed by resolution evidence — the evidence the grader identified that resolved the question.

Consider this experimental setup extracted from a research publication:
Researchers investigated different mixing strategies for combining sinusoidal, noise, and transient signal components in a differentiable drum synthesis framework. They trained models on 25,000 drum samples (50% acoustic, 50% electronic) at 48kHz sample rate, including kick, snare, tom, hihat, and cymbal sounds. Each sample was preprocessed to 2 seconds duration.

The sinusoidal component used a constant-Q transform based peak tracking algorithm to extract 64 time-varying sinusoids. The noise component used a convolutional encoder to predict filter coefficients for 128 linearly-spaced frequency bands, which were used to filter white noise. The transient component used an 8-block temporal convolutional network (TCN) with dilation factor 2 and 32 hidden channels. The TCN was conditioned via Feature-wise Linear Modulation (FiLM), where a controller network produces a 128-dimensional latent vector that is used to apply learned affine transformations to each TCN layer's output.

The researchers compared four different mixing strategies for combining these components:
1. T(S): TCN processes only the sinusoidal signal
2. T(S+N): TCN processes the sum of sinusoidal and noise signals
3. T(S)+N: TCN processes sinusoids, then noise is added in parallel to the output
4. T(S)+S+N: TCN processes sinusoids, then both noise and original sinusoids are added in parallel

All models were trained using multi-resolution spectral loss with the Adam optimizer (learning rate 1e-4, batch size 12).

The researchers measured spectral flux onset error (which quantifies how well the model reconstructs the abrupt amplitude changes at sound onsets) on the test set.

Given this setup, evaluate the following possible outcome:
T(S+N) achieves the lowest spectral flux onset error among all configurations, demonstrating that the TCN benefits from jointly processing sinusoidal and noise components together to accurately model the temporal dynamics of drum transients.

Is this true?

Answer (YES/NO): NO